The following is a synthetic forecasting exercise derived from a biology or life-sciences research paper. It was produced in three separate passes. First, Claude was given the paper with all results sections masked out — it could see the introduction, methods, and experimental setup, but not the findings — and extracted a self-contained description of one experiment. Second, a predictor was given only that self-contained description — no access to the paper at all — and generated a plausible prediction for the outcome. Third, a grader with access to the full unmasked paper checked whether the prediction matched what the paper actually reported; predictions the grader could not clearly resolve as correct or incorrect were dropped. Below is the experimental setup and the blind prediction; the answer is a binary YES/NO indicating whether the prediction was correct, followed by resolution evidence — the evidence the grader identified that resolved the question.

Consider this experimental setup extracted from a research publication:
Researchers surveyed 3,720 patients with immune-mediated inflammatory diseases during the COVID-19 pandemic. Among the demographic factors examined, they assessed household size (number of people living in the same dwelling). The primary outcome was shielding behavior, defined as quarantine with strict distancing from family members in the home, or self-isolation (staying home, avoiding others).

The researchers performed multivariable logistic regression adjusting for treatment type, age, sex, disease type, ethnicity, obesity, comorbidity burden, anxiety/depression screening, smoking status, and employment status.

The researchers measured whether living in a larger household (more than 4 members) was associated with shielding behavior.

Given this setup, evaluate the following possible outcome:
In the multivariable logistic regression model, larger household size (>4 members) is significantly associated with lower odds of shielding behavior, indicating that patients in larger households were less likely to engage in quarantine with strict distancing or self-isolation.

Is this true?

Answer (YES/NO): YES